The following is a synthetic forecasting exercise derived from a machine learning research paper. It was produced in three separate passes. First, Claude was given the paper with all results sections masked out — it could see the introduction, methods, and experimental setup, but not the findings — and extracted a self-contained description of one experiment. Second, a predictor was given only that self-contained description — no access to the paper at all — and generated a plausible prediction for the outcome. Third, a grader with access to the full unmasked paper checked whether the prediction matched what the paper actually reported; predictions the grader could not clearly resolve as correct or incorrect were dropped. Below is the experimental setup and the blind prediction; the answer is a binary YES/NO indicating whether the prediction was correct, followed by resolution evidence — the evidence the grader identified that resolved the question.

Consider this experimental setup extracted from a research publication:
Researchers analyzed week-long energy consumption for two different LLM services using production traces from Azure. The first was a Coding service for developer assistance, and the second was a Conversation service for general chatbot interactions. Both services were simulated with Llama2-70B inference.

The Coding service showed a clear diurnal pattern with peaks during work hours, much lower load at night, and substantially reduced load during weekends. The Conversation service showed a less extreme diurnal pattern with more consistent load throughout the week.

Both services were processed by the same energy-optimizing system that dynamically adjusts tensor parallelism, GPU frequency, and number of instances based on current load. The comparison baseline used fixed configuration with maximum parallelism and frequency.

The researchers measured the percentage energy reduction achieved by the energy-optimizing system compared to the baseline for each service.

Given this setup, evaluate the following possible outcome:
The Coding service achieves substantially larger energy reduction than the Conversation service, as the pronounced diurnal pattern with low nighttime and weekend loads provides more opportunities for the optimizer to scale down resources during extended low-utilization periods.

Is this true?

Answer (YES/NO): YES